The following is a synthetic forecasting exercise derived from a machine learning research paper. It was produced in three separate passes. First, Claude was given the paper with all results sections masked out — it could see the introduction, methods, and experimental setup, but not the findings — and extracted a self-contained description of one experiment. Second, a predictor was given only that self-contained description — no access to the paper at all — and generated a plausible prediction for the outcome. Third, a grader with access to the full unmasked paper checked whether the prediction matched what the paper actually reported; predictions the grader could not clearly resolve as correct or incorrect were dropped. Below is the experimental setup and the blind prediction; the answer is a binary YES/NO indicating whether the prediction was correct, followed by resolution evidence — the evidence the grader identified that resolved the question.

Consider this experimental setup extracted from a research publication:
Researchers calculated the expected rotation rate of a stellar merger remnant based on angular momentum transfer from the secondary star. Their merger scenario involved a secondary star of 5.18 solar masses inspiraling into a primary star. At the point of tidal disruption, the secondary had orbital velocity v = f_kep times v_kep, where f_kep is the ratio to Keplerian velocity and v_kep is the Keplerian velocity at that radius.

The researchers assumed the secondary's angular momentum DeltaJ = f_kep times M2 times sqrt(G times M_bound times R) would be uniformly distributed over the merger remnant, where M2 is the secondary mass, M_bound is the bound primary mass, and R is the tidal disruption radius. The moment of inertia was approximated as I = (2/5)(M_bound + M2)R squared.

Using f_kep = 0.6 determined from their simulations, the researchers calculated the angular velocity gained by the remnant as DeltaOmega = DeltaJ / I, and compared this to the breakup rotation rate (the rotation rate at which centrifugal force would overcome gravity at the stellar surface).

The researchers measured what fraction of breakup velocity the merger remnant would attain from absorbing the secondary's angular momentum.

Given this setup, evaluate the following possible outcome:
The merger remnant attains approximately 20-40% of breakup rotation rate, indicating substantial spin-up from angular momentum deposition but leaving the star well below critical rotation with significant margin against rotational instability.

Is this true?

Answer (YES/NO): YES